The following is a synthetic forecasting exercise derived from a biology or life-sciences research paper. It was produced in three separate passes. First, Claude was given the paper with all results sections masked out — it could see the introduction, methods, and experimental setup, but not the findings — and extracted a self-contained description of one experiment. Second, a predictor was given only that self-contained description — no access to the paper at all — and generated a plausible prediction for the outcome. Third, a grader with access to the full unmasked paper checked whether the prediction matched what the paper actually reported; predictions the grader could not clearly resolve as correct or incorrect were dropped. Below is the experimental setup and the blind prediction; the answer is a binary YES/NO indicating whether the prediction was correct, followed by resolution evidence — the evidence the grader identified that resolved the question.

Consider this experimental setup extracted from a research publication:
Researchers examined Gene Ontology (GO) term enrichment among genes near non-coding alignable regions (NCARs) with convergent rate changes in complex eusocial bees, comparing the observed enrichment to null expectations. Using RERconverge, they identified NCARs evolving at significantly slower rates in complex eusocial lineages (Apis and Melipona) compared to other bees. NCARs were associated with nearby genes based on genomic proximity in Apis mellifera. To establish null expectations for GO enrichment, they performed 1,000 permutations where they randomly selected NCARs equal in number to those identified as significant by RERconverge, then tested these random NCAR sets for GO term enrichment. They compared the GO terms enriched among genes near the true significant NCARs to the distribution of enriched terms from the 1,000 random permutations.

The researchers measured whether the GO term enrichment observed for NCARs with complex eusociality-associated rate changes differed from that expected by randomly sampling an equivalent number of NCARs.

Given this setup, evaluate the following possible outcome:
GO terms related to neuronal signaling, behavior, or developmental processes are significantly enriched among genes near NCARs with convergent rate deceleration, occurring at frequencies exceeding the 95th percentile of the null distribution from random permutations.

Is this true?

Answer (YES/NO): NO